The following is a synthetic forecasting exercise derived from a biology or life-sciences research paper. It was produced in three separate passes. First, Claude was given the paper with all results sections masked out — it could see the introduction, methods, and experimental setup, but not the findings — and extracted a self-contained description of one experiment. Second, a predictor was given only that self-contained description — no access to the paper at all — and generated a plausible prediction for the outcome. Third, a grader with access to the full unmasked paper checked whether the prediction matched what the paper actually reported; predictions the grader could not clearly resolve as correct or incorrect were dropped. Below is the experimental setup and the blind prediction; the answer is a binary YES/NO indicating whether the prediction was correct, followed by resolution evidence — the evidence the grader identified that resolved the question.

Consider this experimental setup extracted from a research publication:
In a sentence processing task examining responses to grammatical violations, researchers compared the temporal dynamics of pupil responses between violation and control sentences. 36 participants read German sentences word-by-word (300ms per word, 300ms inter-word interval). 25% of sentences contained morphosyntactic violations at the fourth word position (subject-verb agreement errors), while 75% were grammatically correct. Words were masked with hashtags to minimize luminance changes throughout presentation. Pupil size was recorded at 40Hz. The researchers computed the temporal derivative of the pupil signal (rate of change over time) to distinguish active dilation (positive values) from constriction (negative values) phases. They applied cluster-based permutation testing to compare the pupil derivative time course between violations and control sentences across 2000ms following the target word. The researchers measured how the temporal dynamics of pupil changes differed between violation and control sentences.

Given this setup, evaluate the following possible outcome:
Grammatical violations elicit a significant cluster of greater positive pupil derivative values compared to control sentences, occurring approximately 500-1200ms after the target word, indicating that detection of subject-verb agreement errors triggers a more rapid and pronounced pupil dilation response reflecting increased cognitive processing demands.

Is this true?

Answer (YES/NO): YES